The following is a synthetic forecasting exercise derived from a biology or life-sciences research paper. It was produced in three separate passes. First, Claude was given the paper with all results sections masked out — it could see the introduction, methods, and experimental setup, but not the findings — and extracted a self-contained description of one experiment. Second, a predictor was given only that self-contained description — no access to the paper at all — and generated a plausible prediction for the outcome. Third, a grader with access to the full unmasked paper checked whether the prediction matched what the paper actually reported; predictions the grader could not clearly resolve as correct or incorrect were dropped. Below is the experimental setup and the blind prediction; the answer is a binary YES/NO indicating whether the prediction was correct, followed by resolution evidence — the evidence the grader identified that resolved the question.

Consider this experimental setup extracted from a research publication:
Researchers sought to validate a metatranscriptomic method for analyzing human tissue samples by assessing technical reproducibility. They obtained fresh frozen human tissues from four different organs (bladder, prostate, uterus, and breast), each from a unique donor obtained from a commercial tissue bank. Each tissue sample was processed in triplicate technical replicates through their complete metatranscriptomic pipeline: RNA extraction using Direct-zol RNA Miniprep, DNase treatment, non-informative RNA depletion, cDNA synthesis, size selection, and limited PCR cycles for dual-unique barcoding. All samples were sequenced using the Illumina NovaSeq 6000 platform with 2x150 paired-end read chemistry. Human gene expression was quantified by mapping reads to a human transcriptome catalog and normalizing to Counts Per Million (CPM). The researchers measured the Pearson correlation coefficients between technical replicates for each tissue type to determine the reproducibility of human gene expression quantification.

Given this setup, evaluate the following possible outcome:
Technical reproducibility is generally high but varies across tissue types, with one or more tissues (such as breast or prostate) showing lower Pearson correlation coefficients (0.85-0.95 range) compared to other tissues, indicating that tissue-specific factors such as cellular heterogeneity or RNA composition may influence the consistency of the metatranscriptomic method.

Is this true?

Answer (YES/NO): NO